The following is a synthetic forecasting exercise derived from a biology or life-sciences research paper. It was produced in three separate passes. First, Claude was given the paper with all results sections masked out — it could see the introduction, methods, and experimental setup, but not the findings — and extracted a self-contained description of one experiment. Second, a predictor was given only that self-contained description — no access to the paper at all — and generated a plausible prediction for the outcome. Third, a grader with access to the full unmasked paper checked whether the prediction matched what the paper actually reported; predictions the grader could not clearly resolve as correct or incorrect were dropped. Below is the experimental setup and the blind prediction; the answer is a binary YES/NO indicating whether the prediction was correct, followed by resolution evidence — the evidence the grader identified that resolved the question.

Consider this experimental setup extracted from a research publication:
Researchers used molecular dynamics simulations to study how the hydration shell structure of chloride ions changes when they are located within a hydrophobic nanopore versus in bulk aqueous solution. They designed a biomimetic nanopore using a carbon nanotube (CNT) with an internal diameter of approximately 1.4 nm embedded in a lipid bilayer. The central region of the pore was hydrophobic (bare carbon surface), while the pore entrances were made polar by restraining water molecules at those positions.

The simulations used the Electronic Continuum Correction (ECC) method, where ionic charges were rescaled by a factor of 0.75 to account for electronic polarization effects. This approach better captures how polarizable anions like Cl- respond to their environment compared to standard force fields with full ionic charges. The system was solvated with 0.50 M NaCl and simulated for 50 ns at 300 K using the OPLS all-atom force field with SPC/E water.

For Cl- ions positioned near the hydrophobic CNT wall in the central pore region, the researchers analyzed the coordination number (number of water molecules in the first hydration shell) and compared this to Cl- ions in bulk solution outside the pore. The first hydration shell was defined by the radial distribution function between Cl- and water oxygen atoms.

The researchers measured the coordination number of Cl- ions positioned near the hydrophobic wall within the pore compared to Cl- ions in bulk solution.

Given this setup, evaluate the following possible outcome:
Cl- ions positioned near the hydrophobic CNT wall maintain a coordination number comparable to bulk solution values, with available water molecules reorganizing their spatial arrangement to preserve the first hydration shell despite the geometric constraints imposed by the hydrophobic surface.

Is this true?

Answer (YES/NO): NO